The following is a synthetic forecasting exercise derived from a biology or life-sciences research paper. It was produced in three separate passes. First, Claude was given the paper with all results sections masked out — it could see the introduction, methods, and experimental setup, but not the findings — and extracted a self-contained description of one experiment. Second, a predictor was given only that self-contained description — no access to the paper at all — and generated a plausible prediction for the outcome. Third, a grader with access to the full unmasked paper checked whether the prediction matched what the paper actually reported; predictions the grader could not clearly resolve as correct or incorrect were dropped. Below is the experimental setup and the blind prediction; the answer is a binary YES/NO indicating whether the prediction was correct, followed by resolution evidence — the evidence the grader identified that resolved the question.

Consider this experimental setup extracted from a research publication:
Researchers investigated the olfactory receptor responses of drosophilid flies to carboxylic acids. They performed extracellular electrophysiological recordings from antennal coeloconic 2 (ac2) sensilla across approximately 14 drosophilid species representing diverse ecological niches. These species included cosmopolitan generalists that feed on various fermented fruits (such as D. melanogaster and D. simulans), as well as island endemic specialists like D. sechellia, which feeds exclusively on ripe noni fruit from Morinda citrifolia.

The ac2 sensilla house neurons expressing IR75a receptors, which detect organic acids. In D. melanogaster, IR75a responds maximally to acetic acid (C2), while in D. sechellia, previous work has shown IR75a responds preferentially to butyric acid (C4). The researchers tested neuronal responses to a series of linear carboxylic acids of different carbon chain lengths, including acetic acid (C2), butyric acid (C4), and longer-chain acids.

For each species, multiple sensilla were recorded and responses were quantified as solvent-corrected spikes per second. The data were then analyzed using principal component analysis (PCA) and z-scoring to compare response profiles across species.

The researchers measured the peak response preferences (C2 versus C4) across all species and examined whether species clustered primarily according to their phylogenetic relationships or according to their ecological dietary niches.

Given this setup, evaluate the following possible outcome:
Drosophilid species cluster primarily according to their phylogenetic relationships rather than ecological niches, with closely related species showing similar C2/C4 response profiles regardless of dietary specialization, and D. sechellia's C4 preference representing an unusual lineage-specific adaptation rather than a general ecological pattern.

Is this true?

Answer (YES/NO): YES